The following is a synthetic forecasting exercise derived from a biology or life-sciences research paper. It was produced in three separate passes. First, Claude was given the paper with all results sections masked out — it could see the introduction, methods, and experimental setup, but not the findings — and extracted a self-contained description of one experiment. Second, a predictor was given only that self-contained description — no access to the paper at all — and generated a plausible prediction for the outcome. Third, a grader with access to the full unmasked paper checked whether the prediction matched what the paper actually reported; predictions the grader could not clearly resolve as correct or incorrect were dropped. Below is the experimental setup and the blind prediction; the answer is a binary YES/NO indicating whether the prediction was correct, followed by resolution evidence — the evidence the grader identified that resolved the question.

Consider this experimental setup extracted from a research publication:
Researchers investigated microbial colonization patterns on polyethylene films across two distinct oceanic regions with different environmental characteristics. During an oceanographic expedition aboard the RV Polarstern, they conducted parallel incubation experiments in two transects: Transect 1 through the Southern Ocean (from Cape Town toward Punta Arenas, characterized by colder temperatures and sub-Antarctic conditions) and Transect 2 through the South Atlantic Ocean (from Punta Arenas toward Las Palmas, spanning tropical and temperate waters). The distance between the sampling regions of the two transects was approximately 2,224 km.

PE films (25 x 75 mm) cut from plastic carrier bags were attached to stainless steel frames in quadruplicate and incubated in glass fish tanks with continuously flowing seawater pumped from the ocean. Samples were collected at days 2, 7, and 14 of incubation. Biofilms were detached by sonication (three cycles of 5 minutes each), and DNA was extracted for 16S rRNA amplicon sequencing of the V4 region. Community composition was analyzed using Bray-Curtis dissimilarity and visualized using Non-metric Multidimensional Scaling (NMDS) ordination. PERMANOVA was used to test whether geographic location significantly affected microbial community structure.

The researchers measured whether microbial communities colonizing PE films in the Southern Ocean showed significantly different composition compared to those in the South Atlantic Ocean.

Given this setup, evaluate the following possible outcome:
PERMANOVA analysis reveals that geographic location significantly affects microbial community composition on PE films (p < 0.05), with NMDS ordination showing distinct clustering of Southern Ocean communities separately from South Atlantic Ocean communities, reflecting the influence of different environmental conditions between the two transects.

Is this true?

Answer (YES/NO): YES